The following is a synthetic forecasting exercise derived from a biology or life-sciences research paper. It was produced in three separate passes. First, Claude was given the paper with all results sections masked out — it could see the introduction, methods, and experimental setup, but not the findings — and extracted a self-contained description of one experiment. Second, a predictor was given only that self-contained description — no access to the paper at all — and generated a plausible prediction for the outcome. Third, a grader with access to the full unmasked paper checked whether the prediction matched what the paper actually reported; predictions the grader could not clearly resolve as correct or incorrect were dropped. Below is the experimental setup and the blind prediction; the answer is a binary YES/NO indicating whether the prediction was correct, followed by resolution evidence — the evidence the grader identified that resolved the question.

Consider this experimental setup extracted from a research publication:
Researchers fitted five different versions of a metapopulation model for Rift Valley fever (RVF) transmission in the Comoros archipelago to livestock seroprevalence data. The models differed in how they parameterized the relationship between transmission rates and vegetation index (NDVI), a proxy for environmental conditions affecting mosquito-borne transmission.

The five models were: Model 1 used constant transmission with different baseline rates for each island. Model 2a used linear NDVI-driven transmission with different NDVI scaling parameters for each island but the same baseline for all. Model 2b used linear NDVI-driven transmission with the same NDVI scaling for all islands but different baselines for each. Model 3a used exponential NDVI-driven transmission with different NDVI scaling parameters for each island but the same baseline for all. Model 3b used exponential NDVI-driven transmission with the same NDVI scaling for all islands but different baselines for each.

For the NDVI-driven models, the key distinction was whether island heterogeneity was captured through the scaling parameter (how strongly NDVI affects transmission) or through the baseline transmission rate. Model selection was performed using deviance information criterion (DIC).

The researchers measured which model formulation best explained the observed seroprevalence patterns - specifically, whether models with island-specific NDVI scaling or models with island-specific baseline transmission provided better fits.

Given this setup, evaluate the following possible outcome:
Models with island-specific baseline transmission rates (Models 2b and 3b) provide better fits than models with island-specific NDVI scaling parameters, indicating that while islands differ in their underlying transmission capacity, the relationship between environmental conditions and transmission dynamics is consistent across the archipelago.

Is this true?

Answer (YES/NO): YES